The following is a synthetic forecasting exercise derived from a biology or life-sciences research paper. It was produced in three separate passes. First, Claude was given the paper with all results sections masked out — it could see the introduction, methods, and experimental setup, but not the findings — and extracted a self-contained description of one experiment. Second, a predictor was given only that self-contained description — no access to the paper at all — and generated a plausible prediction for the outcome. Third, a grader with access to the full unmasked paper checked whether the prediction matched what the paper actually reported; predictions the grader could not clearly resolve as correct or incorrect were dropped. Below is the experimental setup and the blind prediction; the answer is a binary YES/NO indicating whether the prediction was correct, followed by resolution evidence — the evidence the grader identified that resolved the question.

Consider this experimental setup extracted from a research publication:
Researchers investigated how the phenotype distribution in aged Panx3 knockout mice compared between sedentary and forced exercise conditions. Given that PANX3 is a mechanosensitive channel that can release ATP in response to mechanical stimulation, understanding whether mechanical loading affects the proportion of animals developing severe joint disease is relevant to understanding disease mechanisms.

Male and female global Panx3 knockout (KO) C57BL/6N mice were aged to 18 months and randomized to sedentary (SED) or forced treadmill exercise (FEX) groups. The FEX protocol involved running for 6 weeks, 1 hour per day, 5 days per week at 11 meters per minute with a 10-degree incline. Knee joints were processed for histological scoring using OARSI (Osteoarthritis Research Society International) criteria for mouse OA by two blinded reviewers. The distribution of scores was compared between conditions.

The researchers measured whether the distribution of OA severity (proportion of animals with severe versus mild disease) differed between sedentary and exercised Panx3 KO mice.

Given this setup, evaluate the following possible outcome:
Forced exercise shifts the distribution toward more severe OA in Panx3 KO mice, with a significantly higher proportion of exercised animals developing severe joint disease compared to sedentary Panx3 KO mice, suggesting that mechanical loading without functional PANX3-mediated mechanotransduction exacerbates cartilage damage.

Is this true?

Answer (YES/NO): NO